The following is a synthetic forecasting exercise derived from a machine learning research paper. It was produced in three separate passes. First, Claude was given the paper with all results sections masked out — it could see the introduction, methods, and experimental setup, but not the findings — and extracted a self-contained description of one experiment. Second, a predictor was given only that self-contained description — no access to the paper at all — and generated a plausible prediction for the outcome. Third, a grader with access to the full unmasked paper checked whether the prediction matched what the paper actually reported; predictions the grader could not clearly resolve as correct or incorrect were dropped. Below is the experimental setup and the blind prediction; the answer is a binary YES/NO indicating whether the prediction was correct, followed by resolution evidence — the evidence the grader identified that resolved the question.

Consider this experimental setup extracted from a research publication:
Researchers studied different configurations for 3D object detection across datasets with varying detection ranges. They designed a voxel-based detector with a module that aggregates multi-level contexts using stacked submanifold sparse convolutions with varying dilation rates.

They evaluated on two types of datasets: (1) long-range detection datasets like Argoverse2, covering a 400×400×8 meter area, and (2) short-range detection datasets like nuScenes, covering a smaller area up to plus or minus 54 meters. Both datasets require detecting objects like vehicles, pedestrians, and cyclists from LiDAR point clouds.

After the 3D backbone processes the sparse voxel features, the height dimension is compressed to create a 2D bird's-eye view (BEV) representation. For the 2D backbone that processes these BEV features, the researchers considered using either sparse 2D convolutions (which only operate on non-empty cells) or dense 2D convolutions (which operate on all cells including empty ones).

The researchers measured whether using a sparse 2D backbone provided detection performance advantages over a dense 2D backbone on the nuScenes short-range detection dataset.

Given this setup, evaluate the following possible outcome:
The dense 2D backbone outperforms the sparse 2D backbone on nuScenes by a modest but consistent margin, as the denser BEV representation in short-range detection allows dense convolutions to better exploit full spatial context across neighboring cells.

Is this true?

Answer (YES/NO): NO